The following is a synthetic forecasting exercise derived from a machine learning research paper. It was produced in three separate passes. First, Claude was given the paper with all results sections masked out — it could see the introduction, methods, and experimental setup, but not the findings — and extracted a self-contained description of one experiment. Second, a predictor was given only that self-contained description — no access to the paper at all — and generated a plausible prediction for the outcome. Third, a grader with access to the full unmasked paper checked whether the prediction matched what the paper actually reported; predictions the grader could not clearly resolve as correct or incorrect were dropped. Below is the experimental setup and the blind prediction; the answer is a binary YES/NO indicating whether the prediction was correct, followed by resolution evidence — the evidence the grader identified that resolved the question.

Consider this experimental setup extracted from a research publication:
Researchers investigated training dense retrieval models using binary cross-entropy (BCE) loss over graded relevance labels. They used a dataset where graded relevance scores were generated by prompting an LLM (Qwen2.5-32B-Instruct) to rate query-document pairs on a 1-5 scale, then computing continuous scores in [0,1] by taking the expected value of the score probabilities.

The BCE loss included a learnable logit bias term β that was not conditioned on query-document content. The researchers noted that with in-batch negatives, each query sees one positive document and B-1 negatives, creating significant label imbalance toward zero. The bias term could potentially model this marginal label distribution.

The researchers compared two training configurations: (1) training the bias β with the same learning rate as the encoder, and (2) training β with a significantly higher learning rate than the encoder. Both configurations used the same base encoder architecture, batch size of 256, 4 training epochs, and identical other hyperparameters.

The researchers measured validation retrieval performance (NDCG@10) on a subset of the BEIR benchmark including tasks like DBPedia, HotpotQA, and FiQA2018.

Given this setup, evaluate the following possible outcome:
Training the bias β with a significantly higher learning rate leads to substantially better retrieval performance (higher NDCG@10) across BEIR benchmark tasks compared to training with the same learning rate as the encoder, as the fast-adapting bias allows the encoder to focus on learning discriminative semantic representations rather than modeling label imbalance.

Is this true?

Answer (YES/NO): YES